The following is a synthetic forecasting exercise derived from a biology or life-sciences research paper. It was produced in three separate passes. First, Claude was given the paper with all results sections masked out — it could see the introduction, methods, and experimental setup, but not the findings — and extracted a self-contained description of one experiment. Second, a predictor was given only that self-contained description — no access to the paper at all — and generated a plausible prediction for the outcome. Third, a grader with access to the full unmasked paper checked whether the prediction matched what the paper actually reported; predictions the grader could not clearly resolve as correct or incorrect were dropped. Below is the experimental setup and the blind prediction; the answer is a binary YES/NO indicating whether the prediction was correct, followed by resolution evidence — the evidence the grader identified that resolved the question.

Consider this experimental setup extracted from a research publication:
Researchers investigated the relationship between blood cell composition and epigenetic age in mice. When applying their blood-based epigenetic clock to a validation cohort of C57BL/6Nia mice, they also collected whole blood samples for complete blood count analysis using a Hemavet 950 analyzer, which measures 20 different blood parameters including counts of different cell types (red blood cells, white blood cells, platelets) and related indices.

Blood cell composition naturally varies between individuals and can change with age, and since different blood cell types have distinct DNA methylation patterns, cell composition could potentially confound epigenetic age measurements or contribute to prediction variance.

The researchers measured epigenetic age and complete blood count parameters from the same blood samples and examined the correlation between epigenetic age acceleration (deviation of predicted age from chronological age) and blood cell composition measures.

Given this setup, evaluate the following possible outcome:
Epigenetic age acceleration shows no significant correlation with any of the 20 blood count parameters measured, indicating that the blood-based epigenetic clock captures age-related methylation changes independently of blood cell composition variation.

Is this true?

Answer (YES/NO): NO